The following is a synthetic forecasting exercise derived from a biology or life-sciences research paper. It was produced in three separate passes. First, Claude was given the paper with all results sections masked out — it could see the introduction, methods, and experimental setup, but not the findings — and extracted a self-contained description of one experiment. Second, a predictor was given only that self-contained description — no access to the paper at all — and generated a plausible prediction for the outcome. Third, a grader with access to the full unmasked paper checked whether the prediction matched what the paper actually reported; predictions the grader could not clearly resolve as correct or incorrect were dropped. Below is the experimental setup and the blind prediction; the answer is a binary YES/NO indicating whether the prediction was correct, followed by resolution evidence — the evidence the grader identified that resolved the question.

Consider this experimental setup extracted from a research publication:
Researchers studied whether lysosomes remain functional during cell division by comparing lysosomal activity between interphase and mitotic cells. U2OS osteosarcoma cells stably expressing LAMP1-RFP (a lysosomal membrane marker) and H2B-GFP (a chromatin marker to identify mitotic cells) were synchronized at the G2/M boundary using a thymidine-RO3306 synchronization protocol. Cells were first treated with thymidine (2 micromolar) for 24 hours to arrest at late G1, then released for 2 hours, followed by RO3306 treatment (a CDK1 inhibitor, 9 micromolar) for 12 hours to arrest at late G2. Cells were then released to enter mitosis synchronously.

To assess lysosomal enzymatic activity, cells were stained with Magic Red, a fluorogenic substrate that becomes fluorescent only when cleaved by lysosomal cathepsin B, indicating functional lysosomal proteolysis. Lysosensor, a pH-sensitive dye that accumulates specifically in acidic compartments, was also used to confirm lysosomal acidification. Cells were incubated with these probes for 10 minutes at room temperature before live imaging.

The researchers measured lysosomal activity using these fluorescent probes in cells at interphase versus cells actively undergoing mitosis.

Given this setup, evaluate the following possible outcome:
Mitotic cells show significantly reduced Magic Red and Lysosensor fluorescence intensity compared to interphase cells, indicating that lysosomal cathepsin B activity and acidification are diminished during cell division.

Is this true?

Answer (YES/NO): NO